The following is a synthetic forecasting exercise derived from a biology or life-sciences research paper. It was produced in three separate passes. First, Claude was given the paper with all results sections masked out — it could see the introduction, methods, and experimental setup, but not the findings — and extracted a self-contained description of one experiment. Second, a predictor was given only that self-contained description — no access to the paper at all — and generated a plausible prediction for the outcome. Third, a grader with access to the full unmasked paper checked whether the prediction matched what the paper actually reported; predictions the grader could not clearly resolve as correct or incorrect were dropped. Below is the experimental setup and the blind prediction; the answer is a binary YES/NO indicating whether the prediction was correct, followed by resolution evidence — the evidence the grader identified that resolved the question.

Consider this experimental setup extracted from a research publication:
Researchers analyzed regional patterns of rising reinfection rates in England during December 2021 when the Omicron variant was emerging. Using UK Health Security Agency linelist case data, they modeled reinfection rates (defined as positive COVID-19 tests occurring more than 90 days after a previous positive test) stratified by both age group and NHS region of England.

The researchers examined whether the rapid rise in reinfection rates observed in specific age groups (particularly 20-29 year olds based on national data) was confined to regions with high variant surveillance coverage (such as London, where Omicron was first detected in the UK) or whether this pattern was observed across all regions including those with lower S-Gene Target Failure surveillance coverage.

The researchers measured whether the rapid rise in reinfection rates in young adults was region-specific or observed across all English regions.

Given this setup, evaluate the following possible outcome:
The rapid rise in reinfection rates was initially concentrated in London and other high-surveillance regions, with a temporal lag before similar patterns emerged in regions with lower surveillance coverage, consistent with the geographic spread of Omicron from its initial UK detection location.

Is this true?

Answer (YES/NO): NO